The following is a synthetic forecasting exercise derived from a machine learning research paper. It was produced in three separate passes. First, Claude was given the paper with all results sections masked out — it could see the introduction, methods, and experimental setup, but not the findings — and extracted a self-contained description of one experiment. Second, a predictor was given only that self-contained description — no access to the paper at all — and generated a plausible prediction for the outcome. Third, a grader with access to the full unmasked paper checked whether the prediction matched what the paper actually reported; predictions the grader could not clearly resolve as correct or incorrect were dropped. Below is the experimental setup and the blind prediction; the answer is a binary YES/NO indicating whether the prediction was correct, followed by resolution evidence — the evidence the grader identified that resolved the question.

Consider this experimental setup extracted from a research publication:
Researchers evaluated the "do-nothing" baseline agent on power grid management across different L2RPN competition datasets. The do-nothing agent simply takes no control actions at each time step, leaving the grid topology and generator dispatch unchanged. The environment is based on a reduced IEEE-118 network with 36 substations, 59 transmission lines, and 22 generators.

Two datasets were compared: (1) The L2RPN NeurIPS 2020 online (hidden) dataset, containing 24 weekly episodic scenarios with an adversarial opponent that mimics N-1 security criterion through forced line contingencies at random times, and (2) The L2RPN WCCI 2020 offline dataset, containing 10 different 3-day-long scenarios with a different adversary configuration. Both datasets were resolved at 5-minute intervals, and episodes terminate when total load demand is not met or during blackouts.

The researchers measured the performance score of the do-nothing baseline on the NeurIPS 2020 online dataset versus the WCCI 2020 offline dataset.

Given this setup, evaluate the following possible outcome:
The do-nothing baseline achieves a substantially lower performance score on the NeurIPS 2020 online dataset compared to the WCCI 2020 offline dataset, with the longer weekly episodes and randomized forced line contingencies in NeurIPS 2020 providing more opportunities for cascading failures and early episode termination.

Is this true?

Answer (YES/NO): YES